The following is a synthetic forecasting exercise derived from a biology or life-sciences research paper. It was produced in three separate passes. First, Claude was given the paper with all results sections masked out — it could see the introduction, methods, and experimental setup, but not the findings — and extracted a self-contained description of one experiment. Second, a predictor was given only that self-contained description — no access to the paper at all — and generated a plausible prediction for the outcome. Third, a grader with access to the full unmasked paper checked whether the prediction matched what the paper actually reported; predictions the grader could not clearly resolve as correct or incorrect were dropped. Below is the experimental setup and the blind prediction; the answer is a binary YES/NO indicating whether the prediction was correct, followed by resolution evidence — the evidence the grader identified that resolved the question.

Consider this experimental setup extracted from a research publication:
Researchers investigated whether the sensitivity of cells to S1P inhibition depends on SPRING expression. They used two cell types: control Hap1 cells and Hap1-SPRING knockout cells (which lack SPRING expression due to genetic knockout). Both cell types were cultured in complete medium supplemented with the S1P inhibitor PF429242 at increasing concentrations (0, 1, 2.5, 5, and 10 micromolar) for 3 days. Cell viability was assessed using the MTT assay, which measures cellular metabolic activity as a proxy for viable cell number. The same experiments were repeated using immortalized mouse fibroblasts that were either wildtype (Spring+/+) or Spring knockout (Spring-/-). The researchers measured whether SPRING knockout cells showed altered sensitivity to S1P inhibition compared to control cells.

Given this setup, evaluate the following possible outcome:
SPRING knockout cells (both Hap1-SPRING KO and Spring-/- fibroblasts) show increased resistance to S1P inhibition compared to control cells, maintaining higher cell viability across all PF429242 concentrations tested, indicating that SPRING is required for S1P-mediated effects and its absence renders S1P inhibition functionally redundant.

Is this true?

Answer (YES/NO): NO